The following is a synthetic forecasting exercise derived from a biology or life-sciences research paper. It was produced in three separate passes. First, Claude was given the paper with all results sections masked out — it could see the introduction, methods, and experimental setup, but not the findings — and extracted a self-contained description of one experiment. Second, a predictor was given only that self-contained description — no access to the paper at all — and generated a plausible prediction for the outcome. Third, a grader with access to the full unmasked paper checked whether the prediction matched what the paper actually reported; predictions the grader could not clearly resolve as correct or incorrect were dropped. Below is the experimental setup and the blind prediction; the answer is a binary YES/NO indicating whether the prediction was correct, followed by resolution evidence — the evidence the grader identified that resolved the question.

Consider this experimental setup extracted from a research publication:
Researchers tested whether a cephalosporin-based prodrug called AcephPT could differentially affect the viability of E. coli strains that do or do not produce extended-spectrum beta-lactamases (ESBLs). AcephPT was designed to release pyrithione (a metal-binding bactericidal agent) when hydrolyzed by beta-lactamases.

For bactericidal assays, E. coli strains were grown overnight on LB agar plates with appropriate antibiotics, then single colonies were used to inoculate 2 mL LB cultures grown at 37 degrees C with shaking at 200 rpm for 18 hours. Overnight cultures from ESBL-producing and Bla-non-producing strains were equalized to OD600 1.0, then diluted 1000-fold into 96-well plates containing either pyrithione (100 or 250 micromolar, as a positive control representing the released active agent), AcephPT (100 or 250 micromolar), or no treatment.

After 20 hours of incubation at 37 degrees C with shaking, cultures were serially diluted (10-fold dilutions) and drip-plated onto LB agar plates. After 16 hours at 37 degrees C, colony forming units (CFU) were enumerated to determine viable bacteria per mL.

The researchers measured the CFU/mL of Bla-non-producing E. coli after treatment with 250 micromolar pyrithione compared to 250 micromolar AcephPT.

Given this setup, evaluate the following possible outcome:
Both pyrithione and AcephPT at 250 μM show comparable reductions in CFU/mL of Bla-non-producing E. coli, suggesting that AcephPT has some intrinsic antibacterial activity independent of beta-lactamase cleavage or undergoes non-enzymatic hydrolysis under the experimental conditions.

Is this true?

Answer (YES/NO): NO